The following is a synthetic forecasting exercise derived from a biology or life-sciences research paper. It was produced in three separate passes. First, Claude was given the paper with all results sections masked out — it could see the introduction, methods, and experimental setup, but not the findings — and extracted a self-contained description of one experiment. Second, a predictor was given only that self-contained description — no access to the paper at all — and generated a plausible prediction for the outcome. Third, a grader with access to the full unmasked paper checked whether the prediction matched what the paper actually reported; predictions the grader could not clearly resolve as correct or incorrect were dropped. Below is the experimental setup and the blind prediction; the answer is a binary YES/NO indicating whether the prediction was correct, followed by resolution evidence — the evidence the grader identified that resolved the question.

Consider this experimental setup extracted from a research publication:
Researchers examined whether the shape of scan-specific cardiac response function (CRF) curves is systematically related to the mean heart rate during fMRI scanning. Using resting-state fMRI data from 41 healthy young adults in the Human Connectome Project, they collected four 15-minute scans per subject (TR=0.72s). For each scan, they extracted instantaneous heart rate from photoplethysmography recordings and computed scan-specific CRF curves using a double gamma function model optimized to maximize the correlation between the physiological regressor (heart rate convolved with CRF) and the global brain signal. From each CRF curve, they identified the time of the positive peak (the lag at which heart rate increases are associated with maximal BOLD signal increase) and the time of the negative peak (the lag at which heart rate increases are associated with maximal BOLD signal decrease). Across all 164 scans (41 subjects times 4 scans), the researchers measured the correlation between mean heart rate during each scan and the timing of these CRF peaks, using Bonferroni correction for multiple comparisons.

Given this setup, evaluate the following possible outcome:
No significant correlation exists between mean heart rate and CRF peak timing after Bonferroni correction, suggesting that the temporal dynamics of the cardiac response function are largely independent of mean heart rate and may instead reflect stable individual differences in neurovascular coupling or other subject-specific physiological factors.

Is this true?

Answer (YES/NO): NO